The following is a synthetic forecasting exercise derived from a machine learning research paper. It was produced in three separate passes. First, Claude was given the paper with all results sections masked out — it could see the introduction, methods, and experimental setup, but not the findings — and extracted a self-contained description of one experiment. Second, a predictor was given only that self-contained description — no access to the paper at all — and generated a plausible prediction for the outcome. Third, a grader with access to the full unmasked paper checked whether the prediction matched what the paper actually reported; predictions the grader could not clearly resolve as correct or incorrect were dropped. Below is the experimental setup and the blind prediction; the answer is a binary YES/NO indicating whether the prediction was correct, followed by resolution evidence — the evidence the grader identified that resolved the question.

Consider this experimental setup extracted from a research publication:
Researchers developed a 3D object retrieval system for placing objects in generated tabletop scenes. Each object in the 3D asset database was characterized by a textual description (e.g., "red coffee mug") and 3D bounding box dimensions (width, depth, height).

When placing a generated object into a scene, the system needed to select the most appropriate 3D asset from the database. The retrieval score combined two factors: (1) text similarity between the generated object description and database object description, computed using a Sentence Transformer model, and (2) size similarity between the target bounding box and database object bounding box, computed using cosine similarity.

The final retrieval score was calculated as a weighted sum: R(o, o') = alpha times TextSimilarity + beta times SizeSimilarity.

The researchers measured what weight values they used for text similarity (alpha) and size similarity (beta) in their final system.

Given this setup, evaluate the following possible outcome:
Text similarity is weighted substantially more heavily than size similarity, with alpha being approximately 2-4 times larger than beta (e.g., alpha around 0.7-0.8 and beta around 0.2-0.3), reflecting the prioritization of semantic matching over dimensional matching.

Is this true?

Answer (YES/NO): NO